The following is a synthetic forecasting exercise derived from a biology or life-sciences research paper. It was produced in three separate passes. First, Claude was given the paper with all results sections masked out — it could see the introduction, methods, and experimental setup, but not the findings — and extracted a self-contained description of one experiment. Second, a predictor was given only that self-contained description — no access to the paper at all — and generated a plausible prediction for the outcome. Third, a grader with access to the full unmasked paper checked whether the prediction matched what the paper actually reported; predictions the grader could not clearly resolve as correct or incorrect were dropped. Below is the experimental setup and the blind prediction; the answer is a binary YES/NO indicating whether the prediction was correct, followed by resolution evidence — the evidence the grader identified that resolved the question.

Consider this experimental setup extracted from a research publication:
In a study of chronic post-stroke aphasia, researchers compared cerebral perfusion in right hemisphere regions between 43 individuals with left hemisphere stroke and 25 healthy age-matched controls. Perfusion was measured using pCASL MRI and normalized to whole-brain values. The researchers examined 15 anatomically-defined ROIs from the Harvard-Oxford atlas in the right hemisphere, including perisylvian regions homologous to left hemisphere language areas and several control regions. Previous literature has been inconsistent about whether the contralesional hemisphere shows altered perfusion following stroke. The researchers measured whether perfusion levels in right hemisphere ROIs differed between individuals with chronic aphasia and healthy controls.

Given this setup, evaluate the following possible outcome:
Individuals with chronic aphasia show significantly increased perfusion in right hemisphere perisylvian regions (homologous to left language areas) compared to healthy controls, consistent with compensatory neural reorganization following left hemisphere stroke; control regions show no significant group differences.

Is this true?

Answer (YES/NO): NO